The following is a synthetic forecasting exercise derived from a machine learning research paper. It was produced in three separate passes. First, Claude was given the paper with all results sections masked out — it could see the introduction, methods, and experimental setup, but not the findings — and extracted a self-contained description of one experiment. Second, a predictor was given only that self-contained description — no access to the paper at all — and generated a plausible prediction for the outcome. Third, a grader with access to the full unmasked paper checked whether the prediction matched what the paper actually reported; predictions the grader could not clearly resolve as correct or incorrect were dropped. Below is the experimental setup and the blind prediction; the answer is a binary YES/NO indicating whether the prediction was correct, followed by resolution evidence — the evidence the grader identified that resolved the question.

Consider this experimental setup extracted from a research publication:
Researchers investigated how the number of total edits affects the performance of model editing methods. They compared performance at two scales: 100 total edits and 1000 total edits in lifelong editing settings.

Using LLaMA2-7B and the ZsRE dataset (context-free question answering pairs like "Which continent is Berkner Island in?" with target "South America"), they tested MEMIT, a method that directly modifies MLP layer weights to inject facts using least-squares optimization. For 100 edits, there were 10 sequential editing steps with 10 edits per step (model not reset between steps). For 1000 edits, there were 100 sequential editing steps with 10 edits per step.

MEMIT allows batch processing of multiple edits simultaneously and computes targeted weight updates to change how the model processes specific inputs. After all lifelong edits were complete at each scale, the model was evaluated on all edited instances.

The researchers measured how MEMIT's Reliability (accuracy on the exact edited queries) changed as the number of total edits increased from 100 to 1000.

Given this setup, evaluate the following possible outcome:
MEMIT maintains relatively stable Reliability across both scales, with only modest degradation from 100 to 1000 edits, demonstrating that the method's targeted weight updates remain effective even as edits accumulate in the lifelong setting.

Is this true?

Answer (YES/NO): NO